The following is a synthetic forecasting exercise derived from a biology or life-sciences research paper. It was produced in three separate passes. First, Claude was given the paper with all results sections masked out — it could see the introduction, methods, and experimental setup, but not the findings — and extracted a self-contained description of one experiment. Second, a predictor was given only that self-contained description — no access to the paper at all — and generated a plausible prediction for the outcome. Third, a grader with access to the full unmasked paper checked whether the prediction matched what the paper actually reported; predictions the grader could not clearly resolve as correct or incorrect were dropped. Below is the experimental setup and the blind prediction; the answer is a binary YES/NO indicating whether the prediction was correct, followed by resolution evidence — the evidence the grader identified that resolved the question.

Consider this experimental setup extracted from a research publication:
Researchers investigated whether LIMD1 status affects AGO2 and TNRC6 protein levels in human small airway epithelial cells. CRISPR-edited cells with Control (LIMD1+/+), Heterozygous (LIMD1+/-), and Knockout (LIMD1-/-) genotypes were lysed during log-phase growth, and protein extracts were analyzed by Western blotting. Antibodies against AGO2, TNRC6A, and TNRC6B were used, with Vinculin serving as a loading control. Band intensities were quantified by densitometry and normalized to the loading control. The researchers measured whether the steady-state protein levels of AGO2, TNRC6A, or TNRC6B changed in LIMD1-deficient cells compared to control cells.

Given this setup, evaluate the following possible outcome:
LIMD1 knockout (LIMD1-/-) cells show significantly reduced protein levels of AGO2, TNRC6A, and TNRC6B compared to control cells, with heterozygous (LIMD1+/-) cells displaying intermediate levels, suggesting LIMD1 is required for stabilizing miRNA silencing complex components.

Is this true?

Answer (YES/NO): NO